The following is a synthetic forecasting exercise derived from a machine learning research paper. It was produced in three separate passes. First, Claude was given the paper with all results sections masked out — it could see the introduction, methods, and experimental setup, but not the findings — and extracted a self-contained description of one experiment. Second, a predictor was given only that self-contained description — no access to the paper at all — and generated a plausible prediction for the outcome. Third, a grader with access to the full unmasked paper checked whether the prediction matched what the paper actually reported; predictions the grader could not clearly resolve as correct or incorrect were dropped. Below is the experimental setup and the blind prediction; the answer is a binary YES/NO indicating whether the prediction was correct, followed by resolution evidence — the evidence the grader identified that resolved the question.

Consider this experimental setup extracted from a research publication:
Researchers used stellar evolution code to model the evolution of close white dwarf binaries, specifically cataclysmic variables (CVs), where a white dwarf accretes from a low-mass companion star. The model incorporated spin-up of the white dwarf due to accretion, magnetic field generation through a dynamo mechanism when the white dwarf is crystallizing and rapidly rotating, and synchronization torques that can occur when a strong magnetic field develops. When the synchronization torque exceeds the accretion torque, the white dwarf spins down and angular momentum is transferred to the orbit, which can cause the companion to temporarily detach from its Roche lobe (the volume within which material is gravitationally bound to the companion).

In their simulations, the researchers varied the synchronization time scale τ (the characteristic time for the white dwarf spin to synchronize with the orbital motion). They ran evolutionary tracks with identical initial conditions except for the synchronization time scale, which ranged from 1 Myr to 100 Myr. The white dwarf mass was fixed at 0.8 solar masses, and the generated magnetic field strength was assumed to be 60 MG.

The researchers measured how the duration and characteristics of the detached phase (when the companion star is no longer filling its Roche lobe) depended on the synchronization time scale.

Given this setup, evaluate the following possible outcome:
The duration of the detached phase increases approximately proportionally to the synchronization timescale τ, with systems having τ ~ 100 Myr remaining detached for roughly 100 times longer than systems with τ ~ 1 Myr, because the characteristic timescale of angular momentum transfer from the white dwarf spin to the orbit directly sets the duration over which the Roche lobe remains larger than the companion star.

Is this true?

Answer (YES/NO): NO